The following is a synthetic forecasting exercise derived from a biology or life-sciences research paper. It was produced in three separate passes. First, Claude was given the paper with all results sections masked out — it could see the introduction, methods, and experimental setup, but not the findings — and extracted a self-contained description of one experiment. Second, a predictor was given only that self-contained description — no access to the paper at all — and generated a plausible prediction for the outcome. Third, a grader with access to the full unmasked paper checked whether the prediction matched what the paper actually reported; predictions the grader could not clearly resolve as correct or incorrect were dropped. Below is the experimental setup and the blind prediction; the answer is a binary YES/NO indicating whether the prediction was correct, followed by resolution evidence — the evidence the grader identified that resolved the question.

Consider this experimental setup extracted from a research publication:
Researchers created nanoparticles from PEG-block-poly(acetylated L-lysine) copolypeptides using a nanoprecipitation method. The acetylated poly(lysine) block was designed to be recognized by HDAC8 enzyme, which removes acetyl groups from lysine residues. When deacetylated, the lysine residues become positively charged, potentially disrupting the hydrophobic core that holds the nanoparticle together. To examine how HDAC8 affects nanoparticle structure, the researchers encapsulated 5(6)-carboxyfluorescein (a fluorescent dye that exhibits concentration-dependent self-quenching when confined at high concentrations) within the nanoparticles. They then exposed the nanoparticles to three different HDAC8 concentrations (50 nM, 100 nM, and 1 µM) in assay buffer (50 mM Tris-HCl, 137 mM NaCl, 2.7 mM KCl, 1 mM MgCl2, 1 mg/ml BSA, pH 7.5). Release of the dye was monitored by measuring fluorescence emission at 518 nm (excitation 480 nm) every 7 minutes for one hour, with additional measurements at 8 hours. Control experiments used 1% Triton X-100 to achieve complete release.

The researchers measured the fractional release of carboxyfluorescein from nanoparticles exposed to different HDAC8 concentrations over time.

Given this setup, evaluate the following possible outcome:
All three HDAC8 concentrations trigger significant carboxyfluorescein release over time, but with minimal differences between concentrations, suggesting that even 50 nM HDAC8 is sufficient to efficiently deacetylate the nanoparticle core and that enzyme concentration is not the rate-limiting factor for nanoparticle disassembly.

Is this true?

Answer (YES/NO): NO